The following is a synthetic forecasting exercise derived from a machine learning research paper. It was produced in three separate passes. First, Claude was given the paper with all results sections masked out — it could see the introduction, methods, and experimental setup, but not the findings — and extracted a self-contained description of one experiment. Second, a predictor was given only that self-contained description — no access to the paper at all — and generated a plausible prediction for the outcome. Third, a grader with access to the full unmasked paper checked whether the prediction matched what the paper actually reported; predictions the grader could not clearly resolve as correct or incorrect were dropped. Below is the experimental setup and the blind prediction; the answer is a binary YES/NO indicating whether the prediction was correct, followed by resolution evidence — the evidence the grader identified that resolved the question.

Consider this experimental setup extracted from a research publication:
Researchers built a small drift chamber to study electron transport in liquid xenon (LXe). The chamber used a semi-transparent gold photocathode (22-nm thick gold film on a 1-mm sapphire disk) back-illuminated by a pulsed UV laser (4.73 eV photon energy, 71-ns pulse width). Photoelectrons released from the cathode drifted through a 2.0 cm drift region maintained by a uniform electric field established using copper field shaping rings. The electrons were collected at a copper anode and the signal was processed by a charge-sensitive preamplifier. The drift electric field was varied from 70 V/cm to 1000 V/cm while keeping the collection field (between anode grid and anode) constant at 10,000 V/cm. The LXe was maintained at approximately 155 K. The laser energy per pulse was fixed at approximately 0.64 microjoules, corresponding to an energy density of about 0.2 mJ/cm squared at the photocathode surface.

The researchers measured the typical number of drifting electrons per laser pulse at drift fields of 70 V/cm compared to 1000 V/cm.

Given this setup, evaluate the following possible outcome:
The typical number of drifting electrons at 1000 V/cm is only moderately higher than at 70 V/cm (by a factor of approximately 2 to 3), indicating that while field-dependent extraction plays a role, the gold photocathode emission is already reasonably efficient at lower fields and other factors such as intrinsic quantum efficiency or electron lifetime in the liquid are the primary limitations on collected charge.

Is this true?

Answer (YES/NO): NO